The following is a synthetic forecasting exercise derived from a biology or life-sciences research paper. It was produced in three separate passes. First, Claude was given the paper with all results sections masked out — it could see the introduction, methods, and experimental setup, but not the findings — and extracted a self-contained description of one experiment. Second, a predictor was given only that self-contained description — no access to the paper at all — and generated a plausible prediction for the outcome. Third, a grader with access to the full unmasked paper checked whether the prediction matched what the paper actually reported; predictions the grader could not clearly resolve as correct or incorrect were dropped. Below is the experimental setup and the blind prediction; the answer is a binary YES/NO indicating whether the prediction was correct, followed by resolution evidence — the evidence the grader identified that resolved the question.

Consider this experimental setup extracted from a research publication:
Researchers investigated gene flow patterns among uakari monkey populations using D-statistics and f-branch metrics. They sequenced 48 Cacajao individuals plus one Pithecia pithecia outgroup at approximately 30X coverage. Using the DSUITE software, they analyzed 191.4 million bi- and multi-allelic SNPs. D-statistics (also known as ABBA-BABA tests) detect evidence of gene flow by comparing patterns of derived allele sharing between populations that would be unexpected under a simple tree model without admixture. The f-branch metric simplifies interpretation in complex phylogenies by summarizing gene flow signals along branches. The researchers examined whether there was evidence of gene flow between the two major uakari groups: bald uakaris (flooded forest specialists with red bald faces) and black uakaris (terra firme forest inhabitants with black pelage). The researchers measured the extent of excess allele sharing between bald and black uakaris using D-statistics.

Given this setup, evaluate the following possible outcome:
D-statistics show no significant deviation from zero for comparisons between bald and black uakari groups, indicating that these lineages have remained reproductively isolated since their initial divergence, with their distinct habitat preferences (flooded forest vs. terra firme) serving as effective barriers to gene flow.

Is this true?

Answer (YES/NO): YES